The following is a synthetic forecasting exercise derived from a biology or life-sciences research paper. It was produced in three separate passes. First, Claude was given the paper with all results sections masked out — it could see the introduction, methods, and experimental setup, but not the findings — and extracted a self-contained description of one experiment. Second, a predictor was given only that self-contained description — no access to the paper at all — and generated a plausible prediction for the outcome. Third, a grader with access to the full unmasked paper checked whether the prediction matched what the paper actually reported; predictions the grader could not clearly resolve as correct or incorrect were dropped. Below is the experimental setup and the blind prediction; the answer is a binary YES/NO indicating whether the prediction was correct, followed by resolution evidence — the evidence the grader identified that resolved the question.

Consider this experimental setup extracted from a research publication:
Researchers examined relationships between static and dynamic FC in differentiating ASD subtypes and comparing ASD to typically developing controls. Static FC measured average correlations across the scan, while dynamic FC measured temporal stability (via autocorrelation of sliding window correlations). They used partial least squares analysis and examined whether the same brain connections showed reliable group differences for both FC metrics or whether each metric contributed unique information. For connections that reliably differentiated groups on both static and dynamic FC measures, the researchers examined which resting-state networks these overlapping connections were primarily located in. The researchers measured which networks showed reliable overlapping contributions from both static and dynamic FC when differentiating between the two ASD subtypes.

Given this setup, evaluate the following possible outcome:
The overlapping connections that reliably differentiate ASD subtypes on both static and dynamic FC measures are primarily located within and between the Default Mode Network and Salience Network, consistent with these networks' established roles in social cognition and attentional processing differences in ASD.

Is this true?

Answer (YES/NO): NO